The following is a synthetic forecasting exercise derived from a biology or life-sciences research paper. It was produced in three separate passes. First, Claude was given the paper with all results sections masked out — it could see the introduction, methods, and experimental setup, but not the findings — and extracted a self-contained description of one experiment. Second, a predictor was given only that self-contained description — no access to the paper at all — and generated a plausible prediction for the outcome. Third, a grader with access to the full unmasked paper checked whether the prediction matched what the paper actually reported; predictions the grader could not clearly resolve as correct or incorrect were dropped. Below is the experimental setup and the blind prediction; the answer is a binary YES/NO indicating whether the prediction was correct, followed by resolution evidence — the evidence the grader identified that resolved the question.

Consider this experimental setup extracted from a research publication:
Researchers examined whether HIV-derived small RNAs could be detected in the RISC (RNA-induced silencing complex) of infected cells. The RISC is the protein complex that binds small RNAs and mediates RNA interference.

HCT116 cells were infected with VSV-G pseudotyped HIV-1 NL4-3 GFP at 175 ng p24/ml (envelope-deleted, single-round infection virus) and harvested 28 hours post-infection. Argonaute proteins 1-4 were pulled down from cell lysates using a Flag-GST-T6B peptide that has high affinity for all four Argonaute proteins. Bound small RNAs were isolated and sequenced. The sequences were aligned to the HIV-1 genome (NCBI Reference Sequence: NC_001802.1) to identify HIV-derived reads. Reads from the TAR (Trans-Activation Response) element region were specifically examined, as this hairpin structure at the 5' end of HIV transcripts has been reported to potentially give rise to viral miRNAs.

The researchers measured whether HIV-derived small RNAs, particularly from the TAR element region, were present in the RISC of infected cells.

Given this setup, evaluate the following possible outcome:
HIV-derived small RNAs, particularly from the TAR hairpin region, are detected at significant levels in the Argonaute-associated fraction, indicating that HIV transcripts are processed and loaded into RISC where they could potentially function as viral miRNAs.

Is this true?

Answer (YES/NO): NO